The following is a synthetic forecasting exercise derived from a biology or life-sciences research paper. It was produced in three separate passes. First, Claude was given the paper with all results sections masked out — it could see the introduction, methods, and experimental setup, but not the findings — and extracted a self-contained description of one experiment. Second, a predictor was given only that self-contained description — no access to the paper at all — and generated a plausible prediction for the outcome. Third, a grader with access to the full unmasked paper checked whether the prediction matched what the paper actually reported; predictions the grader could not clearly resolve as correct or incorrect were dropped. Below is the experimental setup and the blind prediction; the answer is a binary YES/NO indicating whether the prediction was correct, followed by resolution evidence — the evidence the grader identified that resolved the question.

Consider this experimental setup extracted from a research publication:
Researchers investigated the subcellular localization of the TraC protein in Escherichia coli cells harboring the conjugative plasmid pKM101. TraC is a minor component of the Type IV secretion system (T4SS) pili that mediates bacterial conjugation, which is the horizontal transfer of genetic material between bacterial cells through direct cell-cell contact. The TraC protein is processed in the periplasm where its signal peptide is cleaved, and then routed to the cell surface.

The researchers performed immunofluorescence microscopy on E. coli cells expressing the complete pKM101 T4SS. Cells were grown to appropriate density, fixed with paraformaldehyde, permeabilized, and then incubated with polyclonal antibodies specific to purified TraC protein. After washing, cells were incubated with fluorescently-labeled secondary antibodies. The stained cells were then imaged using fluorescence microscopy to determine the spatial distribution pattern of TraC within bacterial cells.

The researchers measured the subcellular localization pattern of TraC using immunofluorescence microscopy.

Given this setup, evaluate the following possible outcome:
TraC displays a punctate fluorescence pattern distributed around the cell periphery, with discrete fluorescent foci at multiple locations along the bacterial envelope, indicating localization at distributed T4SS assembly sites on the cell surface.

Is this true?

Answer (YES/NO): NO